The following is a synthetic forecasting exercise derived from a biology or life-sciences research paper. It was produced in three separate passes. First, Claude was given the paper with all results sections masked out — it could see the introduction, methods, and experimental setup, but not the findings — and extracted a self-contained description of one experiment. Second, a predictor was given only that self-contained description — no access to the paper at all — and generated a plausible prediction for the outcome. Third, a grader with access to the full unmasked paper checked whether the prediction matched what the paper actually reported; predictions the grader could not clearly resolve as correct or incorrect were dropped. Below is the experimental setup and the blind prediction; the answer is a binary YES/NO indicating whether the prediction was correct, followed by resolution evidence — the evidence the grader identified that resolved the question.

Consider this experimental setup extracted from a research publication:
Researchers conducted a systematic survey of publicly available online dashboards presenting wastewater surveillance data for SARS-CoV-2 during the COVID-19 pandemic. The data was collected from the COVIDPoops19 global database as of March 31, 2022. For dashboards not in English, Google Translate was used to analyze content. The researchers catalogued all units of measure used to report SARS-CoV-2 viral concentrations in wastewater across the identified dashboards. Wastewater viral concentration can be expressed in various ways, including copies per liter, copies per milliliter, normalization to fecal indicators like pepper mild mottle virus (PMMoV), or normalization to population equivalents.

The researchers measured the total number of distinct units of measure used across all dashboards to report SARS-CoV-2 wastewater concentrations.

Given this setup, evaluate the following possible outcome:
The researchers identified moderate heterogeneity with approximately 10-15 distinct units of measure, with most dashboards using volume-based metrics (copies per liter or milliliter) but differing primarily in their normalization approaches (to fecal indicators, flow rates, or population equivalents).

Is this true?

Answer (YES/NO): NO